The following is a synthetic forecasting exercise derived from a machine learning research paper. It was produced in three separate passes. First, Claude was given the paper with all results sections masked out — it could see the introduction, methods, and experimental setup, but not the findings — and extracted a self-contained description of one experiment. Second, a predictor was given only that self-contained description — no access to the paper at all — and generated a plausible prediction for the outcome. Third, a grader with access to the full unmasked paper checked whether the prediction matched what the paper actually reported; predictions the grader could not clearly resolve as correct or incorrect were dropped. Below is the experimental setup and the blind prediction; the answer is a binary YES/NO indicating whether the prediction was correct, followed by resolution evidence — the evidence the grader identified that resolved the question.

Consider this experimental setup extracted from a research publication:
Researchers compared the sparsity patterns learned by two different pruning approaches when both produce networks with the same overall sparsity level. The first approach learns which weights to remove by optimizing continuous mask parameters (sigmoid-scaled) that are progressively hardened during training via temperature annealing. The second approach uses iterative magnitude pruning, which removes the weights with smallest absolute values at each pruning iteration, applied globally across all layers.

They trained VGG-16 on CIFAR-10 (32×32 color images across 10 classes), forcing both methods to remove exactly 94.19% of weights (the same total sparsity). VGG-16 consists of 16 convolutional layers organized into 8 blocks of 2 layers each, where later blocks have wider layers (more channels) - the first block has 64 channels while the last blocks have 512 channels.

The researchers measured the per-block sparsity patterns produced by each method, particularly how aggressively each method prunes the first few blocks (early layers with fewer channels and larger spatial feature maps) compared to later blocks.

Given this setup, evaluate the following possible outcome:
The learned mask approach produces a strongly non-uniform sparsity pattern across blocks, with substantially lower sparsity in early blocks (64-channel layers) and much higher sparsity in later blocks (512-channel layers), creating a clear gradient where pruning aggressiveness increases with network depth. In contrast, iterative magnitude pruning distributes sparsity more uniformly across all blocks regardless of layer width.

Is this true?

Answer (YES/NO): NO